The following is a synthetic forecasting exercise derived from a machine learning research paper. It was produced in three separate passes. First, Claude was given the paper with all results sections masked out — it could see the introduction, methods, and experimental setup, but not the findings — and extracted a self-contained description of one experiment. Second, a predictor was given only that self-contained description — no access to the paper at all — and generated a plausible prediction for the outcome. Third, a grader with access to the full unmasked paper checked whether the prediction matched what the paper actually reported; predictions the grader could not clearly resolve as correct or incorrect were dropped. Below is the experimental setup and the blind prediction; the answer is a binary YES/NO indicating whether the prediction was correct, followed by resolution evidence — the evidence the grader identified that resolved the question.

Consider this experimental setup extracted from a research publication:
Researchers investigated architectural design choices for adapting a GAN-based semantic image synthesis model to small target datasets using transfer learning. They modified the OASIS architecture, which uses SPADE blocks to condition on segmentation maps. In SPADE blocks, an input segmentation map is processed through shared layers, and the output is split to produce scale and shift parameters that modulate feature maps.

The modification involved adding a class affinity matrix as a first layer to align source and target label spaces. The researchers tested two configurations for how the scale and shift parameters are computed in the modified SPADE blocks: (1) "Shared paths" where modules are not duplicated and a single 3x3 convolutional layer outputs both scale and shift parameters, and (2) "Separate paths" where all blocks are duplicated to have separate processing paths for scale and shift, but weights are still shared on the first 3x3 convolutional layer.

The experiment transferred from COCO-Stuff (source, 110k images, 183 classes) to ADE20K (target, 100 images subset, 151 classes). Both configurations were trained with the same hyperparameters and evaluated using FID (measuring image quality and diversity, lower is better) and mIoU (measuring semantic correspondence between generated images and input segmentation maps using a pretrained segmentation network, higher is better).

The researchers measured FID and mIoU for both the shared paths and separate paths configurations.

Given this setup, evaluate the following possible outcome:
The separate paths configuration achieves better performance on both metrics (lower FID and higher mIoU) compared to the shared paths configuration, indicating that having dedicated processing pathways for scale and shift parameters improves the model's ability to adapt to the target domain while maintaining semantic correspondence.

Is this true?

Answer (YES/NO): YES